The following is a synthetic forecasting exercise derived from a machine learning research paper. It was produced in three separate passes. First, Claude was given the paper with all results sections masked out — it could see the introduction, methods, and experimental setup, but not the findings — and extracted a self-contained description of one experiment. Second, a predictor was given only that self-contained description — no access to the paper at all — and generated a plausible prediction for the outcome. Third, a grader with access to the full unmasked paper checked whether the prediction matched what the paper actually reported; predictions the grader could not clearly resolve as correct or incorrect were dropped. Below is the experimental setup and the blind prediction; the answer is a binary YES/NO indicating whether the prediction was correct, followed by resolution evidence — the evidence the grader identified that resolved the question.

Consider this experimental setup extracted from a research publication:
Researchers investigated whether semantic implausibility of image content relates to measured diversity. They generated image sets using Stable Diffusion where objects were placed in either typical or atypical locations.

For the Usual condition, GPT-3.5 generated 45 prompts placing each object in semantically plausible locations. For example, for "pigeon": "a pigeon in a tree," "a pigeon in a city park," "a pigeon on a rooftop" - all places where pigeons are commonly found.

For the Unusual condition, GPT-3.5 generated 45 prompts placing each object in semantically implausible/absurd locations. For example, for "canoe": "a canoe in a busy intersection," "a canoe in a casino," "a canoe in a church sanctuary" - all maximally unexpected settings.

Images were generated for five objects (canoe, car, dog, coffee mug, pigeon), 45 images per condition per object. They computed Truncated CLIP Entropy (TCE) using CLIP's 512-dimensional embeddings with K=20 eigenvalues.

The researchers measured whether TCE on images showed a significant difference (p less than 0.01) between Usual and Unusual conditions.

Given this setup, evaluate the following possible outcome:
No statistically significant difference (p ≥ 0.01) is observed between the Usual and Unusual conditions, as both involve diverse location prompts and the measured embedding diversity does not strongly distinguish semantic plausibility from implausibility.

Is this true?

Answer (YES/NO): NO